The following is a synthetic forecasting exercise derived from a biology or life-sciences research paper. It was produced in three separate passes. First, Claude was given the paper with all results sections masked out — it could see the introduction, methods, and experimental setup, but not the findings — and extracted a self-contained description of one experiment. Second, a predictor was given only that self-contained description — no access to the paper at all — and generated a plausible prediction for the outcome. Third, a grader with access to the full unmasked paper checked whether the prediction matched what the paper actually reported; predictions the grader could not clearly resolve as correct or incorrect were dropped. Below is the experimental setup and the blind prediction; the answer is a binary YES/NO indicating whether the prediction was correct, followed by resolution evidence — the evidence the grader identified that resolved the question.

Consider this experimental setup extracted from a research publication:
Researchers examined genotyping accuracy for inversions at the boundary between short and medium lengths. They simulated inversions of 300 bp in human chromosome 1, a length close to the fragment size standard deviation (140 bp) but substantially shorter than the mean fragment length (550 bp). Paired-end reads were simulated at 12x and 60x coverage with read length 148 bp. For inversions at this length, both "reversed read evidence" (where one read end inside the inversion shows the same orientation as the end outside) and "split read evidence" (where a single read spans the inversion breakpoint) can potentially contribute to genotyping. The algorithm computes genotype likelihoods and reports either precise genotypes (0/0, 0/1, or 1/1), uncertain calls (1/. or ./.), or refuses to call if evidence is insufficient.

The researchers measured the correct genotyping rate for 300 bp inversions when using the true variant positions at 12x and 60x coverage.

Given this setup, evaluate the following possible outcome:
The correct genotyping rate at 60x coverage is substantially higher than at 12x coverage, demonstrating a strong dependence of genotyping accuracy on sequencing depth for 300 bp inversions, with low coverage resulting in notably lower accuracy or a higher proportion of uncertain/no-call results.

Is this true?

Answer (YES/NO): NO